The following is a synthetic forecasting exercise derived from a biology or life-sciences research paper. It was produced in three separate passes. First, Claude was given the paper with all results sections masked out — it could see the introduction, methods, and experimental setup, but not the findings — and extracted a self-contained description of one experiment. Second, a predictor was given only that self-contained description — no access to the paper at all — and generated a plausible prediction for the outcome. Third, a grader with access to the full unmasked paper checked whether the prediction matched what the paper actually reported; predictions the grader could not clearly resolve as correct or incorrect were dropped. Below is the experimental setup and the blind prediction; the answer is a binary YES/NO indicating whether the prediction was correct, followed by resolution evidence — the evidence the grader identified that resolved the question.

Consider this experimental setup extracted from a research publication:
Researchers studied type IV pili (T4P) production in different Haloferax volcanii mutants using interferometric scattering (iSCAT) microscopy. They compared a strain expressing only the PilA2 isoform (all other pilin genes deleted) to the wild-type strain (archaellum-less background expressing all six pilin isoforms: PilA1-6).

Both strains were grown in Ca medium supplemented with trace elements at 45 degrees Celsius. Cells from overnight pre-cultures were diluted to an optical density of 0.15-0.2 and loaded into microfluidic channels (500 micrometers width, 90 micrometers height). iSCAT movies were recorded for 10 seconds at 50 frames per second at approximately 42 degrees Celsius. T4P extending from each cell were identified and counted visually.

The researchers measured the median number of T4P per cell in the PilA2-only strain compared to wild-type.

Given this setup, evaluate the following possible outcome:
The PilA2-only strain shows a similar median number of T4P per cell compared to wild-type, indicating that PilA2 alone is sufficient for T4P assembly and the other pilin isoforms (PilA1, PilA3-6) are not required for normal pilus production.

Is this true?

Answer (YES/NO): YES